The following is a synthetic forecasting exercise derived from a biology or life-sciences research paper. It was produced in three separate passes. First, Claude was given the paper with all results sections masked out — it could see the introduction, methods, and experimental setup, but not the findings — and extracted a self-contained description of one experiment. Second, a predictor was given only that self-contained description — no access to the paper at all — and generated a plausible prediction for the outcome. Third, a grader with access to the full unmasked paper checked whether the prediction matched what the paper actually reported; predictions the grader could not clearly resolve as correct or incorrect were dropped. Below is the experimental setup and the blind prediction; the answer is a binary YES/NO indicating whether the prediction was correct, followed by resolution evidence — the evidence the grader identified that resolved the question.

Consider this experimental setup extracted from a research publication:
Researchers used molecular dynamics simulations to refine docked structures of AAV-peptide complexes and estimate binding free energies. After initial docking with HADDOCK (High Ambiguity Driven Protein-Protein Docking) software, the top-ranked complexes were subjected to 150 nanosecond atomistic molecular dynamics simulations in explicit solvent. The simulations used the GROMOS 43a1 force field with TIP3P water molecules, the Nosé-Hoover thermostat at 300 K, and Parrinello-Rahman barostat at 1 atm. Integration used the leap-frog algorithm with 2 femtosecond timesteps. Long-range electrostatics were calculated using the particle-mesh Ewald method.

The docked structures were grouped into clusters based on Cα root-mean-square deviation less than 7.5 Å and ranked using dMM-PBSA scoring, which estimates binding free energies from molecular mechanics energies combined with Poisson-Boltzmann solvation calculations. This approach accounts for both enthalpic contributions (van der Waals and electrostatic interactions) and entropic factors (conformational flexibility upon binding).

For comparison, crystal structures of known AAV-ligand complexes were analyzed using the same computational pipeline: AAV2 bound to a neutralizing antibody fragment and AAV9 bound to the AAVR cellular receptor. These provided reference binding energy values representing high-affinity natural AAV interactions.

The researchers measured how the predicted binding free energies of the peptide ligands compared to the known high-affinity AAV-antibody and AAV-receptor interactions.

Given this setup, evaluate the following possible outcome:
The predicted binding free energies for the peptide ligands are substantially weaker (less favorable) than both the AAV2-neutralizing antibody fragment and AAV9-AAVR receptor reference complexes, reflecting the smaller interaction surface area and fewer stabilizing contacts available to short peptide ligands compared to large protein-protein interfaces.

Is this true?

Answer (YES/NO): YES